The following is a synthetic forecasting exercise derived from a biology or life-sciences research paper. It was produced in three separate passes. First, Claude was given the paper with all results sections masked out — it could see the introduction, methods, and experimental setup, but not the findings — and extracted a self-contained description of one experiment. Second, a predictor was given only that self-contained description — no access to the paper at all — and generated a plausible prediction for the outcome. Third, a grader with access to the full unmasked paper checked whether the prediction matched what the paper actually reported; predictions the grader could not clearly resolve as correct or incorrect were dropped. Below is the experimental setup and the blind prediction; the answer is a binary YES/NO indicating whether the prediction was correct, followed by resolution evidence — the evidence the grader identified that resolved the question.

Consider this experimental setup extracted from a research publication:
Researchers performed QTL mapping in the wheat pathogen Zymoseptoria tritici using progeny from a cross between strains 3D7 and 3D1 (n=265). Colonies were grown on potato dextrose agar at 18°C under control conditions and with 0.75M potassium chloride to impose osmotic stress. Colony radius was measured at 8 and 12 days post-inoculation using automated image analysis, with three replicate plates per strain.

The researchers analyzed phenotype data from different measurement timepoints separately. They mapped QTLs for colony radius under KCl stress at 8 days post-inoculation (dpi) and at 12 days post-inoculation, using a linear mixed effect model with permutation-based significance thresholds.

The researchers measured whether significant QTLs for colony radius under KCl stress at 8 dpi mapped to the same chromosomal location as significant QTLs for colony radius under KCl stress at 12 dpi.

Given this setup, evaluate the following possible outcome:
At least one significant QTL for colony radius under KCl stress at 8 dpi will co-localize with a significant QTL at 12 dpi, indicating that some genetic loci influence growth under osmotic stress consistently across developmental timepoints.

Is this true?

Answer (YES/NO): NO